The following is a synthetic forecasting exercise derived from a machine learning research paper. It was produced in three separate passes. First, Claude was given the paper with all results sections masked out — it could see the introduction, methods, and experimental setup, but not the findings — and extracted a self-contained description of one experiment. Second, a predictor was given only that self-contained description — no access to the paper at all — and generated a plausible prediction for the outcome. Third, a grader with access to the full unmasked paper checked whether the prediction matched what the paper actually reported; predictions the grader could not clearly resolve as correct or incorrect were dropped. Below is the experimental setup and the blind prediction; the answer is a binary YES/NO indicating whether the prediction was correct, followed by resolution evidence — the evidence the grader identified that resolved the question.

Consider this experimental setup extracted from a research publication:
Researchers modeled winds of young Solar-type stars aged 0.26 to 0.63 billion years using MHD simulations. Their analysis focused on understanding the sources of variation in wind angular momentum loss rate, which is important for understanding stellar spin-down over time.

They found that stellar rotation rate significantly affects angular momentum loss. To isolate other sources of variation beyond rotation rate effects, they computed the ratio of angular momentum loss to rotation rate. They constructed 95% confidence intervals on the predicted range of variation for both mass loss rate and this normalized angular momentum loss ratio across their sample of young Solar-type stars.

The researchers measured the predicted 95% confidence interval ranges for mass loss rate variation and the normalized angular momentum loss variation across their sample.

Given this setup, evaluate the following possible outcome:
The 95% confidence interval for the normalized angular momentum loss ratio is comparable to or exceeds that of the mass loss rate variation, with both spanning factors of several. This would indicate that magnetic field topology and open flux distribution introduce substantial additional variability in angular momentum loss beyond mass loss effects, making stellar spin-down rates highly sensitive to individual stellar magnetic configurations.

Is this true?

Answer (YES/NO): NO